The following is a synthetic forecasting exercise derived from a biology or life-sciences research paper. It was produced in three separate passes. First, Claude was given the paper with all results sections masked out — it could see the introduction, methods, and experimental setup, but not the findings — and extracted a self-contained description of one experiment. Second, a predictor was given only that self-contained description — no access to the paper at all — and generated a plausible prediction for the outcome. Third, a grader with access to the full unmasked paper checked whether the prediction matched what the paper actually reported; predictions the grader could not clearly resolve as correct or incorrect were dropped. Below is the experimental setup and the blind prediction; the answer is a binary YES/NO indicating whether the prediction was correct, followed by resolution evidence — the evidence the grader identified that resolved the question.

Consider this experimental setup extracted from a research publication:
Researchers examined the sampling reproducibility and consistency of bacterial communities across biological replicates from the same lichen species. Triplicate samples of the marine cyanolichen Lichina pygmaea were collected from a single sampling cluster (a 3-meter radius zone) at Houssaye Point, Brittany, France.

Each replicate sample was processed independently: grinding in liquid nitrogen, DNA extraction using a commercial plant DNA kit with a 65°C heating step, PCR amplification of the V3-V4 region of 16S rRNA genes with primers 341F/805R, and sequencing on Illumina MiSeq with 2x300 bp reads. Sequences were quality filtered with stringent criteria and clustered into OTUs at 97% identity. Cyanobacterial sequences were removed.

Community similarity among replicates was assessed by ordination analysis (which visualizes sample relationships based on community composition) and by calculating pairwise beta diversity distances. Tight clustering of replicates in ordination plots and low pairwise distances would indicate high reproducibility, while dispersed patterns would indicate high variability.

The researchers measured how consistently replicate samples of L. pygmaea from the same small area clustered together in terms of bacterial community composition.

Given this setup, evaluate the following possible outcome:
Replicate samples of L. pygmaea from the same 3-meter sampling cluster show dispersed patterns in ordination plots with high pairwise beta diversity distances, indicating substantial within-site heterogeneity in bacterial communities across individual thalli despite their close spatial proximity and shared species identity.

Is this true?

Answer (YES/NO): NO